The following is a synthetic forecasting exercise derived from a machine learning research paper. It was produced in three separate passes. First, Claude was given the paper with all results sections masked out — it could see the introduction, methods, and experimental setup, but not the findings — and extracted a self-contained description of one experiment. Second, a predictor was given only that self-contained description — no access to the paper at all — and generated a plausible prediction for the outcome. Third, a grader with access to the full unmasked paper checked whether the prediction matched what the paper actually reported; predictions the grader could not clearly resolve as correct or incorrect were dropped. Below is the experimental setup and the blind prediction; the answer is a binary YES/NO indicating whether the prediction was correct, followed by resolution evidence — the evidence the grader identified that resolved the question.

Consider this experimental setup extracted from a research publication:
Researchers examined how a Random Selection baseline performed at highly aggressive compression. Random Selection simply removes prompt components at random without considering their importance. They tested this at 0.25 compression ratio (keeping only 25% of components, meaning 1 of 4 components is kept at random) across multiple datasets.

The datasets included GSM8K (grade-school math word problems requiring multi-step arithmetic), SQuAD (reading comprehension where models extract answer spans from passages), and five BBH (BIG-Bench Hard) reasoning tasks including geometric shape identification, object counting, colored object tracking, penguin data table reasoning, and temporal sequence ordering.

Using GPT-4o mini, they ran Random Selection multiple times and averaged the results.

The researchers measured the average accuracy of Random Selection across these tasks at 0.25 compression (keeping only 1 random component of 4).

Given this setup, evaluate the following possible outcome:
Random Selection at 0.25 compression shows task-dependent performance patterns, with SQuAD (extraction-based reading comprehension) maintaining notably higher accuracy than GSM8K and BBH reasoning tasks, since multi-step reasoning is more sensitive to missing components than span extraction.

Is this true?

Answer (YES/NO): NO